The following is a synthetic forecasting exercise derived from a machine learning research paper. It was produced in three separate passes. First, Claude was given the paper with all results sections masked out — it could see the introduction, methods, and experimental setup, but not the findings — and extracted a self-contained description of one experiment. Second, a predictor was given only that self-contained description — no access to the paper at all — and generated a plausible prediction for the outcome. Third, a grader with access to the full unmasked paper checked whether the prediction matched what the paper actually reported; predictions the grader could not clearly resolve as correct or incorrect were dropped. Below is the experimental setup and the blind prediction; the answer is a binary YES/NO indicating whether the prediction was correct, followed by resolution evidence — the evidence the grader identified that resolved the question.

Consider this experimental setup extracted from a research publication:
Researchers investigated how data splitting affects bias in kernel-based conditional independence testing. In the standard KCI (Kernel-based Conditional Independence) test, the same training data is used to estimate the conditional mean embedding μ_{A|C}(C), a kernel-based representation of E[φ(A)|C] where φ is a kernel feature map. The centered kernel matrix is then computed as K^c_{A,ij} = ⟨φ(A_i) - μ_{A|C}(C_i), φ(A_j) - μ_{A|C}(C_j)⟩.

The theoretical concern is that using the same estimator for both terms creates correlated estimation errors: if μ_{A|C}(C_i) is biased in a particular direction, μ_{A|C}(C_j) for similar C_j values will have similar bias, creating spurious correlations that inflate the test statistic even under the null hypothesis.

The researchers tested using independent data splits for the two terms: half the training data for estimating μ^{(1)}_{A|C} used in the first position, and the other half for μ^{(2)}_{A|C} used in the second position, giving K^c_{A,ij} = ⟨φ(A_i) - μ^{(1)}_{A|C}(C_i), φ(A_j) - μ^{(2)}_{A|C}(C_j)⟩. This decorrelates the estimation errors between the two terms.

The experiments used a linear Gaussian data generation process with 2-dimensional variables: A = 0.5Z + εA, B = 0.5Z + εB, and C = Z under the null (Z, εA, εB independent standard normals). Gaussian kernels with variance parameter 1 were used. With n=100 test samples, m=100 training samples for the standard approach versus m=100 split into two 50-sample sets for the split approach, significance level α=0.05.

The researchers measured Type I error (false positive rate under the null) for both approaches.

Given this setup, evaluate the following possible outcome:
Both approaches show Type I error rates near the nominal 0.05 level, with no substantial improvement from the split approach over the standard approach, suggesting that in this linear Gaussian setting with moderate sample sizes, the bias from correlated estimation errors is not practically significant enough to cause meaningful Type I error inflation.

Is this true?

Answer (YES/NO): NO